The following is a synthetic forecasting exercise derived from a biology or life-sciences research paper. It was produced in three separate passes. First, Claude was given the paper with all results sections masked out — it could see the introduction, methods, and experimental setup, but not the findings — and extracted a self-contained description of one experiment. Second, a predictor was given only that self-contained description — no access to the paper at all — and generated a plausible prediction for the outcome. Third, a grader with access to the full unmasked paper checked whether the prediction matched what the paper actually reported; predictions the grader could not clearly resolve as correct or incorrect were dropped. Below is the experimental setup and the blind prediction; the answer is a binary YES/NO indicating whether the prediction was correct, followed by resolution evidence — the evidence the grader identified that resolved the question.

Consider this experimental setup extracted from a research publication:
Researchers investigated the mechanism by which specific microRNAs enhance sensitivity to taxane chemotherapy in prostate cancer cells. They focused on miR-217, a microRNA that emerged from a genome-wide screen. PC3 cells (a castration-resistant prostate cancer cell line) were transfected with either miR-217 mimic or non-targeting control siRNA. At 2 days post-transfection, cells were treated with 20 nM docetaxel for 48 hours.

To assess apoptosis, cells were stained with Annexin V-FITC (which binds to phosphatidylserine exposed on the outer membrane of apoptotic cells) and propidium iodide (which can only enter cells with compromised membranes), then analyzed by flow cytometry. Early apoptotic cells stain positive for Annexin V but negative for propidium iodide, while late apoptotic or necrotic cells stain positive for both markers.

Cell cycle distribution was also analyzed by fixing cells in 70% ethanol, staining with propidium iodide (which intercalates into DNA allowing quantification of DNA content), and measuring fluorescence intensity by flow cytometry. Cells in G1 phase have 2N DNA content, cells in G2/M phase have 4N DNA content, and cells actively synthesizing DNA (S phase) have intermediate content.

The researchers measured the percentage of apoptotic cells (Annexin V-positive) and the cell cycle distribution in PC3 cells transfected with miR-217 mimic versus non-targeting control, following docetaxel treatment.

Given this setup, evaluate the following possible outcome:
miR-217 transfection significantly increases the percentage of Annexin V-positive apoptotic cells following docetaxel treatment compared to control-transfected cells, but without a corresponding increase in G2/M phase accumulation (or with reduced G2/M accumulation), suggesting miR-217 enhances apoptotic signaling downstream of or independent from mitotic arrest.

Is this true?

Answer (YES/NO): YES